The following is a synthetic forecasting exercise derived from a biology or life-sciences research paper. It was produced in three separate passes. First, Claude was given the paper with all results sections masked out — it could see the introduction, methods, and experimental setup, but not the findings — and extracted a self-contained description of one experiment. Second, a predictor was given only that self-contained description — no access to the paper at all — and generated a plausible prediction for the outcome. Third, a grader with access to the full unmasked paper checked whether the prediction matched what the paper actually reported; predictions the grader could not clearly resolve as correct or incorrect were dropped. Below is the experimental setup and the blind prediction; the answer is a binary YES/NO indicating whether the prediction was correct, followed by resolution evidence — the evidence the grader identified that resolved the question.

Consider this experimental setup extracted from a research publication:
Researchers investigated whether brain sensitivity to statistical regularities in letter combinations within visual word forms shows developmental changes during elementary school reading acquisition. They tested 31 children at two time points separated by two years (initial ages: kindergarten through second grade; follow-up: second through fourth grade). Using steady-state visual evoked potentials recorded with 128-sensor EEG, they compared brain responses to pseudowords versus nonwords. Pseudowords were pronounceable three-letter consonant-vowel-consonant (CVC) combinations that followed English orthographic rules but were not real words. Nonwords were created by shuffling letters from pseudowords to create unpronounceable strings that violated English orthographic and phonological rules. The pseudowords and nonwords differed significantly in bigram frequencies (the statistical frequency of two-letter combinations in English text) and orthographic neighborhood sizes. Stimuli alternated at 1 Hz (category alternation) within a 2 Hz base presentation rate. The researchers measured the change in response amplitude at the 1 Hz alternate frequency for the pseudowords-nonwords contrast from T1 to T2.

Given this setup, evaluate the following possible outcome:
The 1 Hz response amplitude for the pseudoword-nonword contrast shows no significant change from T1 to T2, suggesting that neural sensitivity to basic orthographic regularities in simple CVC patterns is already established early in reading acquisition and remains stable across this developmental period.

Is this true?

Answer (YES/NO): NO